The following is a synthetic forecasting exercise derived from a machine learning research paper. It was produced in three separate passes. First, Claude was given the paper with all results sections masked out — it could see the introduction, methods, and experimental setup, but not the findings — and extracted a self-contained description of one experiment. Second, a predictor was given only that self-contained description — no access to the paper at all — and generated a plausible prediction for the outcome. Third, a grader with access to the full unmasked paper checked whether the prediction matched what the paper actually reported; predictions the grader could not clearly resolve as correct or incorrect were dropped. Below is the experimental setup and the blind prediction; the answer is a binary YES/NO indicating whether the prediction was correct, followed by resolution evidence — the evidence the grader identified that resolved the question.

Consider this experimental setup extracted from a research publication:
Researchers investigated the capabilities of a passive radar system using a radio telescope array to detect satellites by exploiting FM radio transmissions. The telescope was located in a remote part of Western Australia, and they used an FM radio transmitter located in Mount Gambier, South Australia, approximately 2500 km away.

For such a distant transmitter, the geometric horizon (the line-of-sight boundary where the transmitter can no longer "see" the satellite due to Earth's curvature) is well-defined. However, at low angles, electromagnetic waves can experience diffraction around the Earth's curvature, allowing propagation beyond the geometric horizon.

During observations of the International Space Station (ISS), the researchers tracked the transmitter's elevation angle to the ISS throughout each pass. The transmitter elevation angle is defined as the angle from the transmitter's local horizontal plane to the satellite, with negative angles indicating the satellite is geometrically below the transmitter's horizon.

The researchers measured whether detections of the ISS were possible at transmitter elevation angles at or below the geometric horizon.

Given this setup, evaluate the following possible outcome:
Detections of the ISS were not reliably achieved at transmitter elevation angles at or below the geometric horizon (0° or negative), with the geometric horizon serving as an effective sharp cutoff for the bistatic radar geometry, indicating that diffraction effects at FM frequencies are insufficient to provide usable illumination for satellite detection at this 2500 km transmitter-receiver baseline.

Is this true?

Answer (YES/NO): NO